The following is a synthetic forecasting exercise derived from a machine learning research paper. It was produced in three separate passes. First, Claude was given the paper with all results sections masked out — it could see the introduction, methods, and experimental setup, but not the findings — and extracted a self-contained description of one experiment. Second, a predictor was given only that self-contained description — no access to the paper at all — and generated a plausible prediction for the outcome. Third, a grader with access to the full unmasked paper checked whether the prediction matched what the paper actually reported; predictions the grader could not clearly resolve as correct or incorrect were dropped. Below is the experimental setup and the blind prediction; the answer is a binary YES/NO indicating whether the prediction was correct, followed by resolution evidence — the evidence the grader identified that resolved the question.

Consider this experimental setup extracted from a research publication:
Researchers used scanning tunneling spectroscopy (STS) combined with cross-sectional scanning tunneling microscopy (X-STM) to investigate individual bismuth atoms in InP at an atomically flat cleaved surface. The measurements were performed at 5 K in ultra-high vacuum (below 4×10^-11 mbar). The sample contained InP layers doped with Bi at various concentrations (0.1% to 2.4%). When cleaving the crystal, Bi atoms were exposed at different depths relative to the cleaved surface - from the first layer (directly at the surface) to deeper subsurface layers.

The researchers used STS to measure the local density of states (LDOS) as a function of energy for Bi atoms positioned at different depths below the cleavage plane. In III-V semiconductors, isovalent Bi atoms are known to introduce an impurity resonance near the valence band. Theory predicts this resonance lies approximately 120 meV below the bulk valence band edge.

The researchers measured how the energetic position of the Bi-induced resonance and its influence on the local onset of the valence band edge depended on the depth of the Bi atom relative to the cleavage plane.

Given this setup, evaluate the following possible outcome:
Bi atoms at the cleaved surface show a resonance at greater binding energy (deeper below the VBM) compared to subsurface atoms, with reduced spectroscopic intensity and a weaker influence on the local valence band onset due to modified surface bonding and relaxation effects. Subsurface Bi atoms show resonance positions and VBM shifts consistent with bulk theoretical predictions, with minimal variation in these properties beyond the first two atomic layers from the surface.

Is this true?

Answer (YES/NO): NO